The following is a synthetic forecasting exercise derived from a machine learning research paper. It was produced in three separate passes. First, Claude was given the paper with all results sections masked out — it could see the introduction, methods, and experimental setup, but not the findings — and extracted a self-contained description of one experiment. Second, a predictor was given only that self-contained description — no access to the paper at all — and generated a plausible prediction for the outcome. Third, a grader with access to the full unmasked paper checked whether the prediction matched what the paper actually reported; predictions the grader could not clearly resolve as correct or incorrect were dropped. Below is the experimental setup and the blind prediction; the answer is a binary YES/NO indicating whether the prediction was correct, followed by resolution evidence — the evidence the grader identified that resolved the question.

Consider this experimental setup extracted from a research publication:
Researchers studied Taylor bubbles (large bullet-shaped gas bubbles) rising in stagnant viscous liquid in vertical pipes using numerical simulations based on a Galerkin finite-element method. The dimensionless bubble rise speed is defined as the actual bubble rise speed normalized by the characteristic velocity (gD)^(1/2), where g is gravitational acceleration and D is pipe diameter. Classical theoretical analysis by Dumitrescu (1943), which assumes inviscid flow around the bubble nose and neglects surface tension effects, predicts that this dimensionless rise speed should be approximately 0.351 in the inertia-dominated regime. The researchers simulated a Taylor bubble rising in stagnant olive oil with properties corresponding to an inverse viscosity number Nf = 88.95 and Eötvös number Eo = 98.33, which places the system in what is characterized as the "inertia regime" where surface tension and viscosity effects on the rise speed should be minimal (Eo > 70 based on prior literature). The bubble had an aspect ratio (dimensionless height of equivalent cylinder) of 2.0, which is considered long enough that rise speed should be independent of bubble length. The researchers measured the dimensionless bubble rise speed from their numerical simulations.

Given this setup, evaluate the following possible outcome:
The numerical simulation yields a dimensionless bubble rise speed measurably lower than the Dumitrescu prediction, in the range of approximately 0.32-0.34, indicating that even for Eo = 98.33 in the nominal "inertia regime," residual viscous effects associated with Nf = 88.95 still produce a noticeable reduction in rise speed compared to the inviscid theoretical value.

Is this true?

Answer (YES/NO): NO